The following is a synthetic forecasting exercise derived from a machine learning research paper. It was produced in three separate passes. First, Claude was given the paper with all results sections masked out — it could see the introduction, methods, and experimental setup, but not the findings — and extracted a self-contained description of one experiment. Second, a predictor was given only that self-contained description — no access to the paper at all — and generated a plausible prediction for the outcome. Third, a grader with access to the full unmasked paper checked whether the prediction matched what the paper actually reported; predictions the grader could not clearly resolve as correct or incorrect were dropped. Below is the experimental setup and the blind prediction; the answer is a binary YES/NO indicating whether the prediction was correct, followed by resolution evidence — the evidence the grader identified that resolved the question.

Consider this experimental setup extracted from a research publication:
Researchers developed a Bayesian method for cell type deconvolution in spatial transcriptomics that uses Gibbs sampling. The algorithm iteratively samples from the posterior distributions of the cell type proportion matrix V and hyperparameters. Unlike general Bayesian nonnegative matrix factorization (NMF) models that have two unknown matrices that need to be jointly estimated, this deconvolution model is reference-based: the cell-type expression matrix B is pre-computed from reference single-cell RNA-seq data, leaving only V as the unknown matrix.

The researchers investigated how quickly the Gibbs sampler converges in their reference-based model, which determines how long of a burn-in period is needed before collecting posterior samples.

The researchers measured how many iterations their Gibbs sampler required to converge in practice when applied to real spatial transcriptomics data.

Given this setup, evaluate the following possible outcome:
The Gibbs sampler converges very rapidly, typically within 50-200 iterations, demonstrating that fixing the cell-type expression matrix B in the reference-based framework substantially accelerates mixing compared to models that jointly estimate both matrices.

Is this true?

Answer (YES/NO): NO